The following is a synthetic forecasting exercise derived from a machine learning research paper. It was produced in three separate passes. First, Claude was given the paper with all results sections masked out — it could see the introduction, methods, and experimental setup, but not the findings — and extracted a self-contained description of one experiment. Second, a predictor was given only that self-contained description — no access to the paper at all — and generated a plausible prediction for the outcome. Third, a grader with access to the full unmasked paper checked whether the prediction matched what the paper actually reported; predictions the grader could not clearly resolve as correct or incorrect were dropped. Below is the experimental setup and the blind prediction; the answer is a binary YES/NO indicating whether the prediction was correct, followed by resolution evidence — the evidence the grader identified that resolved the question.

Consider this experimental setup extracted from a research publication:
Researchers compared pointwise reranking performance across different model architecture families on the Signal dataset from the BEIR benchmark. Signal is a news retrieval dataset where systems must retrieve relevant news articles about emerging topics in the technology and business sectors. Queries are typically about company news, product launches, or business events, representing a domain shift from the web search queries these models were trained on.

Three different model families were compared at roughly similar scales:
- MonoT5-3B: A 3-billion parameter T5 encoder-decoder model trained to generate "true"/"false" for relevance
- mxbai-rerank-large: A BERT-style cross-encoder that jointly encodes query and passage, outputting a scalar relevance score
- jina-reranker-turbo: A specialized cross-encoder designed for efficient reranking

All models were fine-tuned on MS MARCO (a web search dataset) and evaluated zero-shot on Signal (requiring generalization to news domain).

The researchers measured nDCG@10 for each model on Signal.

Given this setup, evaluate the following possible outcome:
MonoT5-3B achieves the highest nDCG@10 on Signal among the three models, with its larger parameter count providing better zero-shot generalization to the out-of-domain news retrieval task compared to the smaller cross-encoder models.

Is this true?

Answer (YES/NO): YES